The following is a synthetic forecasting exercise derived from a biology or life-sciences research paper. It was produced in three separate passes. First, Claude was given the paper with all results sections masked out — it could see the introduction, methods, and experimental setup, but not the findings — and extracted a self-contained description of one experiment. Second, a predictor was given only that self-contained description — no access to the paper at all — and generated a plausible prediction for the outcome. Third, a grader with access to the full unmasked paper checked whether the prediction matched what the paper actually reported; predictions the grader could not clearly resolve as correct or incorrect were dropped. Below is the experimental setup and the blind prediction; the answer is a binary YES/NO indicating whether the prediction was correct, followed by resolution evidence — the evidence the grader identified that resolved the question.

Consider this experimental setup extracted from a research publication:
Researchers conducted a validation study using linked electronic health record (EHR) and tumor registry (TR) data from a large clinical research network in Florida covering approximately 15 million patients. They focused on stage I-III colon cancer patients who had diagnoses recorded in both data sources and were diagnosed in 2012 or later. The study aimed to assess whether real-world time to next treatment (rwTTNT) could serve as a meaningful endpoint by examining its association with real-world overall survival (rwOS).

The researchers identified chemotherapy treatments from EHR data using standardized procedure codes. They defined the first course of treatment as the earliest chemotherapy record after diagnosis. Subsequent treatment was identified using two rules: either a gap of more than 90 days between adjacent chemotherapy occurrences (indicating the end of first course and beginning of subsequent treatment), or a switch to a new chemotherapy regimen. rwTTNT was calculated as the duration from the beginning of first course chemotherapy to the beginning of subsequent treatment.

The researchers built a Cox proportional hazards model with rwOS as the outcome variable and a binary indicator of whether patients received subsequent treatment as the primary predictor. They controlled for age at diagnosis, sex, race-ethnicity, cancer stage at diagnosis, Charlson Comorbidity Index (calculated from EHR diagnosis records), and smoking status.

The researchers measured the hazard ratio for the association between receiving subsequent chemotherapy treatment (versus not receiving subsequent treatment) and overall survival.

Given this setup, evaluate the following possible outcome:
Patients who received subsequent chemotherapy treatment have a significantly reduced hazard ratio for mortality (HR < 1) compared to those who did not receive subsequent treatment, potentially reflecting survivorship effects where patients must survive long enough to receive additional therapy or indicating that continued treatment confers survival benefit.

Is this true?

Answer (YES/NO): NO